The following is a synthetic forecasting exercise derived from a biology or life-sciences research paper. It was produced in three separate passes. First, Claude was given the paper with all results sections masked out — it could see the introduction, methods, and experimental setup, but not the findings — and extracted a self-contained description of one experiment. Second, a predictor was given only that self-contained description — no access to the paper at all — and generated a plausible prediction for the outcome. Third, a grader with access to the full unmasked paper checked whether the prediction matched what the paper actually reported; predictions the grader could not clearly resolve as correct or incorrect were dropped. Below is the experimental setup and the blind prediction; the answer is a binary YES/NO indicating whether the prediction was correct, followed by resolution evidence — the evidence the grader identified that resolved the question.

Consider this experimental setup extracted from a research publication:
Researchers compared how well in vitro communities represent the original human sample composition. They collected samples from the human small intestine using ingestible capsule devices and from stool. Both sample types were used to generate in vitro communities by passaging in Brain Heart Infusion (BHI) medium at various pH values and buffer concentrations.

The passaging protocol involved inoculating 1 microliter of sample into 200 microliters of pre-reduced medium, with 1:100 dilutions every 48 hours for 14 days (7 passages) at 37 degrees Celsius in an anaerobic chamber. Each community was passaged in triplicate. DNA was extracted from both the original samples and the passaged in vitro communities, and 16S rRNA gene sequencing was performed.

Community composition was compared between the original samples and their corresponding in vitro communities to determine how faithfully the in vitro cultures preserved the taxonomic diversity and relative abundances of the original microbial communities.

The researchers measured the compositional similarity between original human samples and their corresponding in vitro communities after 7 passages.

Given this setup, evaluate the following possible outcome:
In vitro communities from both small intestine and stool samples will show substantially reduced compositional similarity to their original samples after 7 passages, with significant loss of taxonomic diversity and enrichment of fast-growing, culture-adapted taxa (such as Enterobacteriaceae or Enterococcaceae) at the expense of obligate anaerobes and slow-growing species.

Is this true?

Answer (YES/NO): NO